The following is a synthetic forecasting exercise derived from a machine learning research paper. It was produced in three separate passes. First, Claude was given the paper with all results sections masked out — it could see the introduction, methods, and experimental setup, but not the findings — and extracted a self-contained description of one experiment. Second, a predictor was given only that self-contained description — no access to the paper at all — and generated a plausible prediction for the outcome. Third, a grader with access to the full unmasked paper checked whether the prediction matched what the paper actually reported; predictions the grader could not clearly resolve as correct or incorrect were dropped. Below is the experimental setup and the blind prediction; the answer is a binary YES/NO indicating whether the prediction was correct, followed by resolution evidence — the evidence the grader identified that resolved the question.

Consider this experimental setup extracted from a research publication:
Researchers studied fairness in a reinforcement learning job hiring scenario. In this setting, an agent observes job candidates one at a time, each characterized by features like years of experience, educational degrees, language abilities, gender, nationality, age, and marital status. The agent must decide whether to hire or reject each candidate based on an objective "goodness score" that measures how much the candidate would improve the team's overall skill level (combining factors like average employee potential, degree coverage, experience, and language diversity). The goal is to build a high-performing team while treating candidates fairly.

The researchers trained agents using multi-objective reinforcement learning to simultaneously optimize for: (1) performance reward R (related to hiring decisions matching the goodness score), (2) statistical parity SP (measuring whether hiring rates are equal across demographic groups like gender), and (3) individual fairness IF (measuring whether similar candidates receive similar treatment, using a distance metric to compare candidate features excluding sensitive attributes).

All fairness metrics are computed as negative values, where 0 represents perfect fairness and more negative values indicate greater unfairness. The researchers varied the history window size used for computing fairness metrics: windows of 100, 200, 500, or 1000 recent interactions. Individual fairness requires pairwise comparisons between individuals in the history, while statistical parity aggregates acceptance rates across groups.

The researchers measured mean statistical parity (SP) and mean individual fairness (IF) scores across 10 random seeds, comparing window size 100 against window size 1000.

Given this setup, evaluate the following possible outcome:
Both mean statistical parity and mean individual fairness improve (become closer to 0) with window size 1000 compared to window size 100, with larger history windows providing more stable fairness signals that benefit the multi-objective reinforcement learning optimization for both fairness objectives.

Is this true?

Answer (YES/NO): NO